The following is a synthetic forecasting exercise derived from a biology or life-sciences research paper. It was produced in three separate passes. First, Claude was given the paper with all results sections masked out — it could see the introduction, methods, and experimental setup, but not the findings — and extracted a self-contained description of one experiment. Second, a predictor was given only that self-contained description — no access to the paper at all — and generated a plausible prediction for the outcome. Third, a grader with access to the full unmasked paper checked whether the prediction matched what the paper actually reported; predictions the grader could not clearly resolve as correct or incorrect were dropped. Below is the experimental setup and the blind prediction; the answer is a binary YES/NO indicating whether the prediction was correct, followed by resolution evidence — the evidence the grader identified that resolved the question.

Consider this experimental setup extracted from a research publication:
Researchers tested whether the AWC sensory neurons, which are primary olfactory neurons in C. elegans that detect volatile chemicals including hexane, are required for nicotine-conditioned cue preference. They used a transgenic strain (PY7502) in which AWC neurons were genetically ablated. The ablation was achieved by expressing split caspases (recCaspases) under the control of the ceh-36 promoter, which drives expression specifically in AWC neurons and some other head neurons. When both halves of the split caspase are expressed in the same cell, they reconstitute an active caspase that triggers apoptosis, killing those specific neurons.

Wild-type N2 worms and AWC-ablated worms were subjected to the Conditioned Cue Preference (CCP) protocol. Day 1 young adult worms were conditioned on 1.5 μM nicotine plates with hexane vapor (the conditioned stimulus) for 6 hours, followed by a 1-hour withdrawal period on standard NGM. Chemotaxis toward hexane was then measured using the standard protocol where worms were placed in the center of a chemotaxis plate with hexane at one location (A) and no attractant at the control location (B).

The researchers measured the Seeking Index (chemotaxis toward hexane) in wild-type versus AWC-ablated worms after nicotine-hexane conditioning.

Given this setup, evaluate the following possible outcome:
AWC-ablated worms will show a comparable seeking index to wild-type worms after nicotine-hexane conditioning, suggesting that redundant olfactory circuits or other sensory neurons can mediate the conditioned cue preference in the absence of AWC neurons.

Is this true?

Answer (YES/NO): NO